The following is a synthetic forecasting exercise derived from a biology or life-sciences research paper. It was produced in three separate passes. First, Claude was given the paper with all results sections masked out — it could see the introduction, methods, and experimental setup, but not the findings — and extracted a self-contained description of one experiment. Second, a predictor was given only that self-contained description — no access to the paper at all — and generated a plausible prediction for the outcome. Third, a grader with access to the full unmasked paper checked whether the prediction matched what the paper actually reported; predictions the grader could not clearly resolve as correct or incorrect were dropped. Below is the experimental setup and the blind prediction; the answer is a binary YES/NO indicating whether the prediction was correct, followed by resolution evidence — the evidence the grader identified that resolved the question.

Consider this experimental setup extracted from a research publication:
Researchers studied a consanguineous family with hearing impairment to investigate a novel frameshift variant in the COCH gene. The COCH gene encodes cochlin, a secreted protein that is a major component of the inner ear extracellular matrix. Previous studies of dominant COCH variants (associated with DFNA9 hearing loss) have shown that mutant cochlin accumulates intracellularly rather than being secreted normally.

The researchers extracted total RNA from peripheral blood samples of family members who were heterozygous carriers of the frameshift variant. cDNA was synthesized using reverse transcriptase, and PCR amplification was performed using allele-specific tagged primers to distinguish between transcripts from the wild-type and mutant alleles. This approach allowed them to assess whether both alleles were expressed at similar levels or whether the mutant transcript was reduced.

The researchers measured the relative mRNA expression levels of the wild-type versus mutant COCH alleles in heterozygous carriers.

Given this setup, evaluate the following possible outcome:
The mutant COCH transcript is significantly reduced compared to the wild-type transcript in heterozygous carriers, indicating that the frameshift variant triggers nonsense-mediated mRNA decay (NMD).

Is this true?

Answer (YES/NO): NO